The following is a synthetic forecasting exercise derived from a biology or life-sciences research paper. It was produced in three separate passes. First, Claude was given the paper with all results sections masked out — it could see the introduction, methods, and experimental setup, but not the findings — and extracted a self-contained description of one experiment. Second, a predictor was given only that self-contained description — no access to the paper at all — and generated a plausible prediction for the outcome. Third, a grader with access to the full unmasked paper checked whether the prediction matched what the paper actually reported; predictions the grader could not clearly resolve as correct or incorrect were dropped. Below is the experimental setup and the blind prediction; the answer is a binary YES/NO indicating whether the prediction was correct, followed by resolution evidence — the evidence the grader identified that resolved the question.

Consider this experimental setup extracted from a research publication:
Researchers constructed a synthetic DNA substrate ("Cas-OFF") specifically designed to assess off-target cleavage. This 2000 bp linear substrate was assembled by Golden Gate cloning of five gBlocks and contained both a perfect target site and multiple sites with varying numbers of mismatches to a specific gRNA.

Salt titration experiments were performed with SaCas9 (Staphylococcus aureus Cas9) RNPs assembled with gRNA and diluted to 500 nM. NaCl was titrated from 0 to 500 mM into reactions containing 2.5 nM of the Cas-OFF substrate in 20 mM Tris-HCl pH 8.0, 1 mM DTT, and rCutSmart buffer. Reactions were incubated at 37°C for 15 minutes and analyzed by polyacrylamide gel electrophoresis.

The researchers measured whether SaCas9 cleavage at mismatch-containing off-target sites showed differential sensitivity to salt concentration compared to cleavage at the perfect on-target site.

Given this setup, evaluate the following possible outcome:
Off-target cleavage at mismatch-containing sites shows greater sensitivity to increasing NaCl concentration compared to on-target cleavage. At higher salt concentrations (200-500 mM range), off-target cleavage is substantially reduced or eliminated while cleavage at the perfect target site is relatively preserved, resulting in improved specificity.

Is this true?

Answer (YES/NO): YES